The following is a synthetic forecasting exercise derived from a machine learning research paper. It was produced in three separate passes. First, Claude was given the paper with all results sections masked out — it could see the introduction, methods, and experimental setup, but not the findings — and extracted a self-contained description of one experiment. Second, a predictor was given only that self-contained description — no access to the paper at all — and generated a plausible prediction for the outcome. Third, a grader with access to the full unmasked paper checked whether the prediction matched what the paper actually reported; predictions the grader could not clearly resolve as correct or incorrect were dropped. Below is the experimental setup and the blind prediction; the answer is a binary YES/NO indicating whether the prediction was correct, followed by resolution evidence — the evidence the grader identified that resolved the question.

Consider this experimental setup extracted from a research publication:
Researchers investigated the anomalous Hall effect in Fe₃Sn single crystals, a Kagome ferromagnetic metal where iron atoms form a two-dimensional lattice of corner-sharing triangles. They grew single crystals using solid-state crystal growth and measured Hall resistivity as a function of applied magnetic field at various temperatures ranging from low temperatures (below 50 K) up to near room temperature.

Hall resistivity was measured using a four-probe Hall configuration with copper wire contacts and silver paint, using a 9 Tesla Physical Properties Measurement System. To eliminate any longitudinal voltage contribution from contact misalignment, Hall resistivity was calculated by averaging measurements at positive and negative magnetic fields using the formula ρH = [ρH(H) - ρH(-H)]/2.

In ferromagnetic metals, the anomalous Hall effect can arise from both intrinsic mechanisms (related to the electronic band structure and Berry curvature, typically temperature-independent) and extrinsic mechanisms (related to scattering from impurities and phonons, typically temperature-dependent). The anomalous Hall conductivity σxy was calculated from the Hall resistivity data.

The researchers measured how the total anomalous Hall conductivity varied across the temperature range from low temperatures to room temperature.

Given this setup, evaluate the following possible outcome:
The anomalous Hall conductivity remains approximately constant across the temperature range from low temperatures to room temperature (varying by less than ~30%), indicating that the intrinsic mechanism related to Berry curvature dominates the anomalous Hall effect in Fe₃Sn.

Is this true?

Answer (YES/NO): NO